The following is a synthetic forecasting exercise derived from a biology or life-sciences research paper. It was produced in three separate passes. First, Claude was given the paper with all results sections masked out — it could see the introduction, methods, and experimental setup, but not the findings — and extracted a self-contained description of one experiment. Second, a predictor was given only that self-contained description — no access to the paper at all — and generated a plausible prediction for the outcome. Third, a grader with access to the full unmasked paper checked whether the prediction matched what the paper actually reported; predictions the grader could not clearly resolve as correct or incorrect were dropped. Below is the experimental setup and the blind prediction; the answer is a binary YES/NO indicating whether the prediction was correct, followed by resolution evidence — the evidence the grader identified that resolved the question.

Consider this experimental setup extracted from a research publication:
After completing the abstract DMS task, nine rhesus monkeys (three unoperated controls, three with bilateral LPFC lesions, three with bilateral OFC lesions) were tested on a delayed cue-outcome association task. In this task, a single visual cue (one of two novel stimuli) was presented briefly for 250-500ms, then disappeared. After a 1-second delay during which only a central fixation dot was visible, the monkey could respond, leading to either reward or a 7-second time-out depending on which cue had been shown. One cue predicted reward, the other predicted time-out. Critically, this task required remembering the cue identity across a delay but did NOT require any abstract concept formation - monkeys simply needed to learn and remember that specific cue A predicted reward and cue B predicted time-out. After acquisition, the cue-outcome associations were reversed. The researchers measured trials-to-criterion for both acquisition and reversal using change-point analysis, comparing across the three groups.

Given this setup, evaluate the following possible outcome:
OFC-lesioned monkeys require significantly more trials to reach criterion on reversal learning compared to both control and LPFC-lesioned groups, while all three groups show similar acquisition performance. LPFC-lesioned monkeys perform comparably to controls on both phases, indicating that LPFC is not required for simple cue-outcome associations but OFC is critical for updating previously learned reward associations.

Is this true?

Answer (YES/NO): NO